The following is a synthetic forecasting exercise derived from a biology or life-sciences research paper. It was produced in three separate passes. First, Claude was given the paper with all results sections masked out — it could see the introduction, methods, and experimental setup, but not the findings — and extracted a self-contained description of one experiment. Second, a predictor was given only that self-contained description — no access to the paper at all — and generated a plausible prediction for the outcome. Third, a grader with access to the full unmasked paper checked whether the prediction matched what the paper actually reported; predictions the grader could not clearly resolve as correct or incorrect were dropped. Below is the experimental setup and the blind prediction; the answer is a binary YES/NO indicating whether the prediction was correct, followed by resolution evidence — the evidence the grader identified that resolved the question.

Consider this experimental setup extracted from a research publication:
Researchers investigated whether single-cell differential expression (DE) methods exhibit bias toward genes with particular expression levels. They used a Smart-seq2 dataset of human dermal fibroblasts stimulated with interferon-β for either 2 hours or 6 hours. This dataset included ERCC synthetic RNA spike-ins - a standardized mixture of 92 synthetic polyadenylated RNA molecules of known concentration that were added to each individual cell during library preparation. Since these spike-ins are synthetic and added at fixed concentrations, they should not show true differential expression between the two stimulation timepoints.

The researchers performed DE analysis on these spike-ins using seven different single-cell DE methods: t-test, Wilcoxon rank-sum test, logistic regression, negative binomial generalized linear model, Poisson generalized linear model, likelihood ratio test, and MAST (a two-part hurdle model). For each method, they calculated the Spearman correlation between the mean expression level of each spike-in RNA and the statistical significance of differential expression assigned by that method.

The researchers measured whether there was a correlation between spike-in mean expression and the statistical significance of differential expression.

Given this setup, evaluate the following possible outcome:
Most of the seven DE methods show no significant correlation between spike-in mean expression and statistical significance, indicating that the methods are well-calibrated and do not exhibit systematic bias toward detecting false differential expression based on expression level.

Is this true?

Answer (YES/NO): NO